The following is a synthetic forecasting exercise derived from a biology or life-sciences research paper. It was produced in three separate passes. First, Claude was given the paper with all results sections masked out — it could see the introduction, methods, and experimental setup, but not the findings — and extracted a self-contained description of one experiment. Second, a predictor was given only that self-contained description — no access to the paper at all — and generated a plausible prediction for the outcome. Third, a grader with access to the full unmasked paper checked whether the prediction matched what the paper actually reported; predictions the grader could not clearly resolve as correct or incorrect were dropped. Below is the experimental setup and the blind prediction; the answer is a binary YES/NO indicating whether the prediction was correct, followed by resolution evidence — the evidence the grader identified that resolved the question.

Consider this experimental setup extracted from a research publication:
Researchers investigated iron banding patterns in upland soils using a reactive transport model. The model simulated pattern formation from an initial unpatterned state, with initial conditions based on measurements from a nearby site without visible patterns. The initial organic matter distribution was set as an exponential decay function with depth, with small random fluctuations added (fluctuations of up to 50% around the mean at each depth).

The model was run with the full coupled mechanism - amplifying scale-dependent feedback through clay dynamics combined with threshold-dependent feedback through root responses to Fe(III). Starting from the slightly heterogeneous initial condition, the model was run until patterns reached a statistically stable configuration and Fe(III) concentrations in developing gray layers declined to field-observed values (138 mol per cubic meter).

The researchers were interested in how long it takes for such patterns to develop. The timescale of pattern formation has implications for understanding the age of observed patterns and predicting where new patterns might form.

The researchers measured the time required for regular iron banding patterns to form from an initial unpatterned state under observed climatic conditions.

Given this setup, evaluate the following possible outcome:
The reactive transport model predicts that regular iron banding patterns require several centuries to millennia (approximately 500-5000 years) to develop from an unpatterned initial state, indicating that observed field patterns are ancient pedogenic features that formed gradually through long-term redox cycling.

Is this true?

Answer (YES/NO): YES